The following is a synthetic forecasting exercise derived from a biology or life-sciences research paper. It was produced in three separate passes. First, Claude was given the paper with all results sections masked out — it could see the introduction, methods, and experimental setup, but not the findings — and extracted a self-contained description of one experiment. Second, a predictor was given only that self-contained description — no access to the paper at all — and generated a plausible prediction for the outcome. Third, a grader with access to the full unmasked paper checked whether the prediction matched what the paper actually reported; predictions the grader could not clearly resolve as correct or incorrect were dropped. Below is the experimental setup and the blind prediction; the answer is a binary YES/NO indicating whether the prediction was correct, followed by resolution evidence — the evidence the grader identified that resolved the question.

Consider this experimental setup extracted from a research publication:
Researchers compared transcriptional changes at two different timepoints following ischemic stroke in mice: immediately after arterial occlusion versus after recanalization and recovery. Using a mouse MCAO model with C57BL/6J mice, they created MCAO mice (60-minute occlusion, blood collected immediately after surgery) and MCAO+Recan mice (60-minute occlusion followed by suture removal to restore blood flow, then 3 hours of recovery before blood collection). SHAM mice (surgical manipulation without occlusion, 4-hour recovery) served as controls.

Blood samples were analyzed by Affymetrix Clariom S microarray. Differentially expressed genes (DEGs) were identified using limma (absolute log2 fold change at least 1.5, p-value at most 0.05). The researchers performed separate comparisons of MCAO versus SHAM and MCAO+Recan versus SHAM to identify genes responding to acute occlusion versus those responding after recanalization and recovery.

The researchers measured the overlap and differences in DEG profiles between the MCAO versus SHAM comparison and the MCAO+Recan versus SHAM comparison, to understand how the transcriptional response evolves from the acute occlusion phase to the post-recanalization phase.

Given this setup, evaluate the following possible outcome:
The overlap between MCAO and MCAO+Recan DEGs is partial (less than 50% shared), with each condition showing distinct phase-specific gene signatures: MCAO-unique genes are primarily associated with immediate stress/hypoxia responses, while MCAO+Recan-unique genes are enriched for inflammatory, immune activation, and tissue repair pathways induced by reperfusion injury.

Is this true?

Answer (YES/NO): NO